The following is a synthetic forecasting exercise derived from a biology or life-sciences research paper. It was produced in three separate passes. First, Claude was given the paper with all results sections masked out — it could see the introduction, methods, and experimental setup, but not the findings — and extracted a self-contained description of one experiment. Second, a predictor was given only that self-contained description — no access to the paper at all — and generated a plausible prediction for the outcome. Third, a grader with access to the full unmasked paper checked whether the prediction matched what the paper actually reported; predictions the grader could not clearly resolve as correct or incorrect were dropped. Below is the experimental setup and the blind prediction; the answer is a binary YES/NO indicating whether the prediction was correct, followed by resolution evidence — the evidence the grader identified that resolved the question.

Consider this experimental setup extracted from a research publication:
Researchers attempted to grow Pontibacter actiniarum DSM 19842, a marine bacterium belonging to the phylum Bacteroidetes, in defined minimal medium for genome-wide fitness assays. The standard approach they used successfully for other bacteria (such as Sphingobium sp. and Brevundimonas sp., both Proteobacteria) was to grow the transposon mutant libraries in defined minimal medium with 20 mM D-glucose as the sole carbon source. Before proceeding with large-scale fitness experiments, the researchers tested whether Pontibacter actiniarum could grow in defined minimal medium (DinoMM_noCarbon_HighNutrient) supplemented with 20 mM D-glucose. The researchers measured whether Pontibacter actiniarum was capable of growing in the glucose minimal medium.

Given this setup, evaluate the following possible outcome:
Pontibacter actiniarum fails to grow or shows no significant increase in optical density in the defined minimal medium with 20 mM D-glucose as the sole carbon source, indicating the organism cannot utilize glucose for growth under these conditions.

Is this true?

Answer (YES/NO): YES